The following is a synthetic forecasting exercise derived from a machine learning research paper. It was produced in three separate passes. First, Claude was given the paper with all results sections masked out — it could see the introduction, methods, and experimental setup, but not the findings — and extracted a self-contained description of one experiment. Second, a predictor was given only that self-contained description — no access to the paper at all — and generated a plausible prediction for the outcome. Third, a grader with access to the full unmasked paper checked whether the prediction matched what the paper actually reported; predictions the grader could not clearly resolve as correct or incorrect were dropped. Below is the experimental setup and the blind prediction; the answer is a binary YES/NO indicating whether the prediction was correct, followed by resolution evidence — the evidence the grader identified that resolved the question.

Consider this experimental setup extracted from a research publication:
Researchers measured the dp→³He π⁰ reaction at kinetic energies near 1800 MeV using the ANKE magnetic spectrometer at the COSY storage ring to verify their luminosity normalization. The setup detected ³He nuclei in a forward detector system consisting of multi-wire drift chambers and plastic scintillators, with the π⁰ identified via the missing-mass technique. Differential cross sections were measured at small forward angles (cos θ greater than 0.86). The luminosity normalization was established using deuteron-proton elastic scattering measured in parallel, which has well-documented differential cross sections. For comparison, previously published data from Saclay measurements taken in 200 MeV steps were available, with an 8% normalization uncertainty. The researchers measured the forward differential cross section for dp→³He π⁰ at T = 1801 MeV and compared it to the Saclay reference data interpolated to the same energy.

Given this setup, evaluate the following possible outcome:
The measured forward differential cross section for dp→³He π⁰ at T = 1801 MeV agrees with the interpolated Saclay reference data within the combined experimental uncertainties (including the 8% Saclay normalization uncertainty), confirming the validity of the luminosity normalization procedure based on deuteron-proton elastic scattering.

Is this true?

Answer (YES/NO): YES